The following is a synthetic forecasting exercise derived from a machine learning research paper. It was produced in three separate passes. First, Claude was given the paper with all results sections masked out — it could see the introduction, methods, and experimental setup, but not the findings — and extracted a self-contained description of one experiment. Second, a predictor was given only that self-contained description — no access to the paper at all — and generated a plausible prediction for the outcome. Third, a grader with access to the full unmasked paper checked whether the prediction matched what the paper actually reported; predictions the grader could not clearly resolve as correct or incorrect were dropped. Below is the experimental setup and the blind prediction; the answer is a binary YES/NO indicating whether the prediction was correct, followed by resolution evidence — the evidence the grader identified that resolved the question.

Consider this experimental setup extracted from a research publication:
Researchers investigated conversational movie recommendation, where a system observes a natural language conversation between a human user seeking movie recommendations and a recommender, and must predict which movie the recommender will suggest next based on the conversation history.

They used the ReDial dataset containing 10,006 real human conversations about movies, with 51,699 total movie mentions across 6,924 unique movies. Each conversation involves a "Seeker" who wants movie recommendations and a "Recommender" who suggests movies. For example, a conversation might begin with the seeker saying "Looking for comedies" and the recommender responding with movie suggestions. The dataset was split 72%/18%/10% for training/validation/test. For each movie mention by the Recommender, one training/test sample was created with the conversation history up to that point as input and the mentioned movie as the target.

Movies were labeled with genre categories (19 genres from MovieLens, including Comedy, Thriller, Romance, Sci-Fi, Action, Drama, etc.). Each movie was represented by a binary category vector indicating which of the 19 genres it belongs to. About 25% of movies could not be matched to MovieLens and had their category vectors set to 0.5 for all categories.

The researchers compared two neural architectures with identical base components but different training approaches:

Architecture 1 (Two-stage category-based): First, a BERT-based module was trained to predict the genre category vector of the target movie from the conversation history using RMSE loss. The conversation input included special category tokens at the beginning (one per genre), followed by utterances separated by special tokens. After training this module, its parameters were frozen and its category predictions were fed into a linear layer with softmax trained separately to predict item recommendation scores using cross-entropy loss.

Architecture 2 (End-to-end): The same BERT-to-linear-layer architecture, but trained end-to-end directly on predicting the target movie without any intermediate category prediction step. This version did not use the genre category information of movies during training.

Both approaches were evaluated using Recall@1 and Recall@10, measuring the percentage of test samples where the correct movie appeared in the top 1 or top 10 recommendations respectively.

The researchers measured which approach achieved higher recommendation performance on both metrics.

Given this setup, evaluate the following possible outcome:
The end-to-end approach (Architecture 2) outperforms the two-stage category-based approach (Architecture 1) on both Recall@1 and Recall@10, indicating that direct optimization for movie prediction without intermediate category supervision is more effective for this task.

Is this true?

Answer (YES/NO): NO